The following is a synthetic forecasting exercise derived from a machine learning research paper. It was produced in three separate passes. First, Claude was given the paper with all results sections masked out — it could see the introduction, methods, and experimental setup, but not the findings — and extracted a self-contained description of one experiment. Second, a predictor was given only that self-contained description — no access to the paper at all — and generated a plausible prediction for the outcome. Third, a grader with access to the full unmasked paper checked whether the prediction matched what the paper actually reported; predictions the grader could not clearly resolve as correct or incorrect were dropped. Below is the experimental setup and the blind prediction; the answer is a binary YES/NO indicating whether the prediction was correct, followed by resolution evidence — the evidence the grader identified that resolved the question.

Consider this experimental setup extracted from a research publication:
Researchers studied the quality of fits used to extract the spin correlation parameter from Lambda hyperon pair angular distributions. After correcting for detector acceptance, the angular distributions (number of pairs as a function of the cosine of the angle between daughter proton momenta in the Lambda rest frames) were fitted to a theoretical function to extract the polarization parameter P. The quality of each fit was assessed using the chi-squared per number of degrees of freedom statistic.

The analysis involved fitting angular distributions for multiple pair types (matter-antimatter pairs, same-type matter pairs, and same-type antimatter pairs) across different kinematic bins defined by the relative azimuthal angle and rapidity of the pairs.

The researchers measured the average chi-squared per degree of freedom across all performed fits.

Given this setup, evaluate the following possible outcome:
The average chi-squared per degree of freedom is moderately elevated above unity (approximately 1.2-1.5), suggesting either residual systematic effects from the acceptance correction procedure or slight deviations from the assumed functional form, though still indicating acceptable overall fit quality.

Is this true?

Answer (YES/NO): NO